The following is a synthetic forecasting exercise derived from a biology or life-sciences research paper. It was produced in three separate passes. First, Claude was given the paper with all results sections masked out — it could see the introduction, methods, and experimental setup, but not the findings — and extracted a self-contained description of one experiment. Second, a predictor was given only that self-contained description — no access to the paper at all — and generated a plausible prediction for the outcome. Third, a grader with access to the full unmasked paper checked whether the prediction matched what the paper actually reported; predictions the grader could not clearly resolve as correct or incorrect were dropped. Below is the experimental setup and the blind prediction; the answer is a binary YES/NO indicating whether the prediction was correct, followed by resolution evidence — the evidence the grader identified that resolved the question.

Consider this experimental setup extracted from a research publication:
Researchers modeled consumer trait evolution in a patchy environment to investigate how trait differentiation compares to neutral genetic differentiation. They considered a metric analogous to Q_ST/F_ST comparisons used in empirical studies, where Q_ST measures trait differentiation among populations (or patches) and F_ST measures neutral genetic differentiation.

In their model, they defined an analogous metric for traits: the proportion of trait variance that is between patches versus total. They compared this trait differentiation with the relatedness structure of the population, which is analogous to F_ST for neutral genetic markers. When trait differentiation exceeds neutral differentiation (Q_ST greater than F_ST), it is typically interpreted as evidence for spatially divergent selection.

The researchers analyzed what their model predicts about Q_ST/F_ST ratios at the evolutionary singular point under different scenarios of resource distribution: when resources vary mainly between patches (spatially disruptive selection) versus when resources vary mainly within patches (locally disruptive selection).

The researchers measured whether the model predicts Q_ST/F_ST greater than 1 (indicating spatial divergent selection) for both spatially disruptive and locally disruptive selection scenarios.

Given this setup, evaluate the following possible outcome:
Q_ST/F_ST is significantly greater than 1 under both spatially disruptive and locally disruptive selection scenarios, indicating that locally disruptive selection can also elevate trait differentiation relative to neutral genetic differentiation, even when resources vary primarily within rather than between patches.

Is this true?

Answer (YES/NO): NO